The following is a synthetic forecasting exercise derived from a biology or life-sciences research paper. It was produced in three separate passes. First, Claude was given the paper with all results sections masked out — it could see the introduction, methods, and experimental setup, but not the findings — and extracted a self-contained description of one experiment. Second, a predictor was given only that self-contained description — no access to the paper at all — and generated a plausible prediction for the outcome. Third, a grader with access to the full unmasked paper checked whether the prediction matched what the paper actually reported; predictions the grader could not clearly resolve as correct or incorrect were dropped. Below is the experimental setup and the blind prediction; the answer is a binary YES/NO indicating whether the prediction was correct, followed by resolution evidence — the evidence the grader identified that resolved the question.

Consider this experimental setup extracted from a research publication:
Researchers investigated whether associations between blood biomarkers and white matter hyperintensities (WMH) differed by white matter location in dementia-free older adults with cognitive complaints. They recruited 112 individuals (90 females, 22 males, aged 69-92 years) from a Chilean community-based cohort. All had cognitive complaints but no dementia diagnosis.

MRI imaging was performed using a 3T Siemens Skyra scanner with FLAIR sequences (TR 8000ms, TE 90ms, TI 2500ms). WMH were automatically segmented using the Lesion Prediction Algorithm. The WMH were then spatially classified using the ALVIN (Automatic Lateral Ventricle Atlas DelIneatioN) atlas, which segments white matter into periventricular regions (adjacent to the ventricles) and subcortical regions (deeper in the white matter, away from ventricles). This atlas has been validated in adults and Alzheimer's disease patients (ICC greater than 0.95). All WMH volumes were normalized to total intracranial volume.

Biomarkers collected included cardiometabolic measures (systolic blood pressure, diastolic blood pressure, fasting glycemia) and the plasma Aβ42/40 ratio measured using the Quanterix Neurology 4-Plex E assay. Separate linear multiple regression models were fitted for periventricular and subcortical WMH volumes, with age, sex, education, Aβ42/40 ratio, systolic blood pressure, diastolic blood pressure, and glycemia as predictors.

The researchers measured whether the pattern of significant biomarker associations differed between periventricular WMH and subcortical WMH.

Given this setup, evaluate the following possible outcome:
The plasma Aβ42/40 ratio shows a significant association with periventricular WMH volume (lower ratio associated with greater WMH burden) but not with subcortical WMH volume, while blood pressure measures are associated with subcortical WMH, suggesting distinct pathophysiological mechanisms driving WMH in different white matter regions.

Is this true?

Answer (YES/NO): NO